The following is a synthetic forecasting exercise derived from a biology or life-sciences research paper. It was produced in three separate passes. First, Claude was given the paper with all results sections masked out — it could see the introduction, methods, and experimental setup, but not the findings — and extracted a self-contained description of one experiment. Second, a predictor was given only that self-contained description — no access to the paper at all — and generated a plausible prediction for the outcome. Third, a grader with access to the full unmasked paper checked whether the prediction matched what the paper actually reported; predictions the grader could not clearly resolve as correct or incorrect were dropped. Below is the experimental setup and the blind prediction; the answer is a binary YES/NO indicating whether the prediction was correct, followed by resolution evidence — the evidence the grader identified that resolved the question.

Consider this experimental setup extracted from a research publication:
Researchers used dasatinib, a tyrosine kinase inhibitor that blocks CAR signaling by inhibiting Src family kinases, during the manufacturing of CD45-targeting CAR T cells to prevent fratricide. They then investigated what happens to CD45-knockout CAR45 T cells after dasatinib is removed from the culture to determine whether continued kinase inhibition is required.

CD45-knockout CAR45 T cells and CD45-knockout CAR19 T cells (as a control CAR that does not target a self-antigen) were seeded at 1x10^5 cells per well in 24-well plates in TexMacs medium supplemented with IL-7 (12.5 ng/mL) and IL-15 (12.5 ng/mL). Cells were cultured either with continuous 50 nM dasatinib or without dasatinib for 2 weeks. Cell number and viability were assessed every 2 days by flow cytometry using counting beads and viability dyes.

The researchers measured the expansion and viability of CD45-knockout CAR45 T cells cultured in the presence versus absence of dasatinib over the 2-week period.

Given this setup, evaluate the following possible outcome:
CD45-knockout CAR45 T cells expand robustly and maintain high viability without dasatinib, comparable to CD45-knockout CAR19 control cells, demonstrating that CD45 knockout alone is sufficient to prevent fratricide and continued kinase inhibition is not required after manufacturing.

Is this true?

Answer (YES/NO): NO